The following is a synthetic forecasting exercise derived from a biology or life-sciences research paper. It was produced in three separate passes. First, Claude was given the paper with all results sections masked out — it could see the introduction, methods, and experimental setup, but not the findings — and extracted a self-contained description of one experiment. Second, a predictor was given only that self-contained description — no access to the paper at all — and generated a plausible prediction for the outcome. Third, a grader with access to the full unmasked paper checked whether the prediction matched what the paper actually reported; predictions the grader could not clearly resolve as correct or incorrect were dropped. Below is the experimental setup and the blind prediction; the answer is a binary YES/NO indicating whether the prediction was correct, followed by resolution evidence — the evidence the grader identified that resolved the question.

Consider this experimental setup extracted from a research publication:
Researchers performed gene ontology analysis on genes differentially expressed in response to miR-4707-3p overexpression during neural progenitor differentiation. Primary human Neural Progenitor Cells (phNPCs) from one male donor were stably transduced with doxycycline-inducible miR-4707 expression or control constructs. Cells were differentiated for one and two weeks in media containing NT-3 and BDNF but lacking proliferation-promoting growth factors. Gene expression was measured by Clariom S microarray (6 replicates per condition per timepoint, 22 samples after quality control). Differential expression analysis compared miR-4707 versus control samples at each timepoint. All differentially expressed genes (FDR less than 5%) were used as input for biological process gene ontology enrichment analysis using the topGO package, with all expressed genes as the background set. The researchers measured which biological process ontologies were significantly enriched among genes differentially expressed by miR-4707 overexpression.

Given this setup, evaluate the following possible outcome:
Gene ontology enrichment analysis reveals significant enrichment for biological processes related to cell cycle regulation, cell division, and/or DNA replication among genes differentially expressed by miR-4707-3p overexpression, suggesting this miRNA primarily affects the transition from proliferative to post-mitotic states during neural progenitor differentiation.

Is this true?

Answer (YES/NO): NO